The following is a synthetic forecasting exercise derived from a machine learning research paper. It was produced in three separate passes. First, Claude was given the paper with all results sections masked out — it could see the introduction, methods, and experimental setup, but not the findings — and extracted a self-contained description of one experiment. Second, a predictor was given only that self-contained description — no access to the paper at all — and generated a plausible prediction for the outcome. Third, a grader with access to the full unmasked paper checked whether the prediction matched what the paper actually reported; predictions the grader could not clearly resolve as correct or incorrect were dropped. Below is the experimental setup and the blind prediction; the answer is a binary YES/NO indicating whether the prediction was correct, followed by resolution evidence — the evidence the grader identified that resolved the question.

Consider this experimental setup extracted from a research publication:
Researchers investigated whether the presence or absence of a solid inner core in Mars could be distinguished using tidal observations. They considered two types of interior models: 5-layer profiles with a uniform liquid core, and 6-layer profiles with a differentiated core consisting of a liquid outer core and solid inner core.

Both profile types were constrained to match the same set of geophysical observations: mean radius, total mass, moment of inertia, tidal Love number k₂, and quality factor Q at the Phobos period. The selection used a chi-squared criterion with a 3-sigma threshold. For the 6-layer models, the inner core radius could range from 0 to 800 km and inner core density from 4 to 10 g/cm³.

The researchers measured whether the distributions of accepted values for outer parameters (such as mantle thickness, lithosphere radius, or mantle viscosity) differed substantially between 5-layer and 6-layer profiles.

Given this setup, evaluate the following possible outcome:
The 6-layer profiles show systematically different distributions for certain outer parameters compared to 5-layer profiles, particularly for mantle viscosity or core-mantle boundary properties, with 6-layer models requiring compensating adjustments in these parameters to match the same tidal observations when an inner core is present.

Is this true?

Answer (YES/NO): NO